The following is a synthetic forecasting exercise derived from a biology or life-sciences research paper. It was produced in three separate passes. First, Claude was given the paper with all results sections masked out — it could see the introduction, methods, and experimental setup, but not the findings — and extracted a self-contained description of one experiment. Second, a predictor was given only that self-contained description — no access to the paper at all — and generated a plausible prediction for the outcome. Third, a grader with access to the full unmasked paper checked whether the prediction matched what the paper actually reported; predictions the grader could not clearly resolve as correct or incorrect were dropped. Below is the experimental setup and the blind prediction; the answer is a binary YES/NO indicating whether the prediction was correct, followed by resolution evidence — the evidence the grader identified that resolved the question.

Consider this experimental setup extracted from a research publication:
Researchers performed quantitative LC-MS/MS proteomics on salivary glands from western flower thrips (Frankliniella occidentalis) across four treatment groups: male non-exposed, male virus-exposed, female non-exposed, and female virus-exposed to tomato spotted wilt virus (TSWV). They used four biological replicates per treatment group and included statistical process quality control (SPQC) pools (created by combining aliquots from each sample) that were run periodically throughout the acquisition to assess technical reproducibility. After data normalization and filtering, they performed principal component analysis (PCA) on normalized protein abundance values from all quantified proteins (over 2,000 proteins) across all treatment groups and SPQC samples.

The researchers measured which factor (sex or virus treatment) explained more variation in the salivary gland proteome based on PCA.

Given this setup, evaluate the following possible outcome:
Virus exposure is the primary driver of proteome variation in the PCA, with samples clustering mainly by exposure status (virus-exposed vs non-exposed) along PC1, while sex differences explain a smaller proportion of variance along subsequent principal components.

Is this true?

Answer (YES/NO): NO